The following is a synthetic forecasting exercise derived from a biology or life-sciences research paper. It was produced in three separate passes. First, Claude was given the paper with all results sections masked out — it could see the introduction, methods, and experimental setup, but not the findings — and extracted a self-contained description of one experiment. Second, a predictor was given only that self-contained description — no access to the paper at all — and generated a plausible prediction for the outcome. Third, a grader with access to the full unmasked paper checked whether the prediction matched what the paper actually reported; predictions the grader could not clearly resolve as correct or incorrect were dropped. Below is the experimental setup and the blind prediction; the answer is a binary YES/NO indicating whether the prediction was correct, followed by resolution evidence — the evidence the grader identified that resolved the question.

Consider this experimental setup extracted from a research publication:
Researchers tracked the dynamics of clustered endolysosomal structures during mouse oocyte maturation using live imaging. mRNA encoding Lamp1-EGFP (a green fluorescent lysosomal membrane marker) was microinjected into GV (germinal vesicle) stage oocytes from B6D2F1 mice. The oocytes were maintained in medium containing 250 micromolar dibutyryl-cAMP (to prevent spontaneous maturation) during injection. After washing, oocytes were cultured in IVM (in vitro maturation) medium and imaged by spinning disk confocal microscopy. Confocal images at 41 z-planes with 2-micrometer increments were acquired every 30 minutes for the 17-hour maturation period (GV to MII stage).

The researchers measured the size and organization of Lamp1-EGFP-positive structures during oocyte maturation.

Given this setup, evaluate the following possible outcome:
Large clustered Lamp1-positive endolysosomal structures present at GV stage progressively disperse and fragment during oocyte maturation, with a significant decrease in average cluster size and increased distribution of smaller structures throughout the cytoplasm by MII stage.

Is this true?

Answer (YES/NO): NO